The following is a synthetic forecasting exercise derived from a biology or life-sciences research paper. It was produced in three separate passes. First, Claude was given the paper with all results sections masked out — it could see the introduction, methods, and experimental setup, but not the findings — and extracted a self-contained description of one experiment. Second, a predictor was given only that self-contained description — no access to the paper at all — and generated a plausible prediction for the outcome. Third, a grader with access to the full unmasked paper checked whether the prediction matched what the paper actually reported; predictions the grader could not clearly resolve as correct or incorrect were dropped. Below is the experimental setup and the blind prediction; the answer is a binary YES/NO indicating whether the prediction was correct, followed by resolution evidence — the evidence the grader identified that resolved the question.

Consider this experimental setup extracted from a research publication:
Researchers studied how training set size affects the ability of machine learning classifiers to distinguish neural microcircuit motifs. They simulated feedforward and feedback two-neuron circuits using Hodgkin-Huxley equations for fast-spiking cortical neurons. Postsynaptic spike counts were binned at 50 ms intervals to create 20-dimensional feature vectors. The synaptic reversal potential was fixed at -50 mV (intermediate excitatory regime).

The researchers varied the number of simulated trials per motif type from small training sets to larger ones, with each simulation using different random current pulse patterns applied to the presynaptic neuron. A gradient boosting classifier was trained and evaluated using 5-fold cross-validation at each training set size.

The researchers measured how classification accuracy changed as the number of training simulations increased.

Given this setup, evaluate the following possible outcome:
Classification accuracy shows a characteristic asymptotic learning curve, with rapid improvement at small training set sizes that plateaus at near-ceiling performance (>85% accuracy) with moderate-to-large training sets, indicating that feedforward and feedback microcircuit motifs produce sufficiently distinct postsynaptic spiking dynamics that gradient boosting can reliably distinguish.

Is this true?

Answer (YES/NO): NO